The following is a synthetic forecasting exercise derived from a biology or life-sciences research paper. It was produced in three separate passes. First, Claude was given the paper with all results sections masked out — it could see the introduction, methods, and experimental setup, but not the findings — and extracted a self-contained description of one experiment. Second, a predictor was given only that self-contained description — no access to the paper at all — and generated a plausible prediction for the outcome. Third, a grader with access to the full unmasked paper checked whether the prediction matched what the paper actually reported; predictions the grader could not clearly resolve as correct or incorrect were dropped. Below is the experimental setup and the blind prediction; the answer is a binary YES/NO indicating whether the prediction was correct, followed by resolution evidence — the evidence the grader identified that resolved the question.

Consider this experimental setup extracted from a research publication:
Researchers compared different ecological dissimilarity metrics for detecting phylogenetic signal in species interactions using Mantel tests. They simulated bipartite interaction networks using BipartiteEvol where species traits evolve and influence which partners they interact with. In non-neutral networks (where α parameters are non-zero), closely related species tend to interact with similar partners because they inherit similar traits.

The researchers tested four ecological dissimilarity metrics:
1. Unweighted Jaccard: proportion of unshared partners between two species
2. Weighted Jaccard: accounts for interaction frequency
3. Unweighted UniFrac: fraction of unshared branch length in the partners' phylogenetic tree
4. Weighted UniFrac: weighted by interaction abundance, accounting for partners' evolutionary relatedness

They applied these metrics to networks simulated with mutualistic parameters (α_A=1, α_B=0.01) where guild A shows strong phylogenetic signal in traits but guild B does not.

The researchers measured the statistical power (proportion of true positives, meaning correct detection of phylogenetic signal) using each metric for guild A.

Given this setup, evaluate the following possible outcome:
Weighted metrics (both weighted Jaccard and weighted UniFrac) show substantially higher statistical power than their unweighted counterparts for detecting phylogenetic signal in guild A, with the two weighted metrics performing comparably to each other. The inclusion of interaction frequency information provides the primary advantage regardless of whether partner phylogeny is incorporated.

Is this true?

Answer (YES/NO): NO